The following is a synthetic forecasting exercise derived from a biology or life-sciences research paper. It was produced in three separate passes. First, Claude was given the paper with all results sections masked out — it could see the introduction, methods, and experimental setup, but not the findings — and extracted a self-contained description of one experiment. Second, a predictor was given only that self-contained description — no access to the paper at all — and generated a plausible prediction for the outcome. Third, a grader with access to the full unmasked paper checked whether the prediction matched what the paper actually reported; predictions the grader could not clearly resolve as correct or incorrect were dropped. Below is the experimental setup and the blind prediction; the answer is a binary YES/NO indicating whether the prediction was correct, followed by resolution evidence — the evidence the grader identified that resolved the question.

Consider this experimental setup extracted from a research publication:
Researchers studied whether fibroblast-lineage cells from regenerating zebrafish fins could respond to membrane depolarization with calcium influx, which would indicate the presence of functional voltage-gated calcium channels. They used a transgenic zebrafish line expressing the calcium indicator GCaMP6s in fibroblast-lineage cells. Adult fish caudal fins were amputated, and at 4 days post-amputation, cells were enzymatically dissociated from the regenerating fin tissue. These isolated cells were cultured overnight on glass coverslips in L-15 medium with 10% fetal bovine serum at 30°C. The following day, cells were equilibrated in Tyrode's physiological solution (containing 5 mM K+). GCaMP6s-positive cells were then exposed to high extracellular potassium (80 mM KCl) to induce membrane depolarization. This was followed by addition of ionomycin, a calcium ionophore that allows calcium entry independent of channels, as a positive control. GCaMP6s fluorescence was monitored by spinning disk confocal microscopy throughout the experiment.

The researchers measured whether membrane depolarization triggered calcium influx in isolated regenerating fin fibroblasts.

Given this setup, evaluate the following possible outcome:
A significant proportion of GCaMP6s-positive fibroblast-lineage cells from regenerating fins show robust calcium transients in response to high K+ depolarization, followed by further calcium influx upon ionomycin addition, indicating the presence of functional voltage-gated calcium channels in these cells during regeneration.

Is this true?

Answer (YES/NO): YES